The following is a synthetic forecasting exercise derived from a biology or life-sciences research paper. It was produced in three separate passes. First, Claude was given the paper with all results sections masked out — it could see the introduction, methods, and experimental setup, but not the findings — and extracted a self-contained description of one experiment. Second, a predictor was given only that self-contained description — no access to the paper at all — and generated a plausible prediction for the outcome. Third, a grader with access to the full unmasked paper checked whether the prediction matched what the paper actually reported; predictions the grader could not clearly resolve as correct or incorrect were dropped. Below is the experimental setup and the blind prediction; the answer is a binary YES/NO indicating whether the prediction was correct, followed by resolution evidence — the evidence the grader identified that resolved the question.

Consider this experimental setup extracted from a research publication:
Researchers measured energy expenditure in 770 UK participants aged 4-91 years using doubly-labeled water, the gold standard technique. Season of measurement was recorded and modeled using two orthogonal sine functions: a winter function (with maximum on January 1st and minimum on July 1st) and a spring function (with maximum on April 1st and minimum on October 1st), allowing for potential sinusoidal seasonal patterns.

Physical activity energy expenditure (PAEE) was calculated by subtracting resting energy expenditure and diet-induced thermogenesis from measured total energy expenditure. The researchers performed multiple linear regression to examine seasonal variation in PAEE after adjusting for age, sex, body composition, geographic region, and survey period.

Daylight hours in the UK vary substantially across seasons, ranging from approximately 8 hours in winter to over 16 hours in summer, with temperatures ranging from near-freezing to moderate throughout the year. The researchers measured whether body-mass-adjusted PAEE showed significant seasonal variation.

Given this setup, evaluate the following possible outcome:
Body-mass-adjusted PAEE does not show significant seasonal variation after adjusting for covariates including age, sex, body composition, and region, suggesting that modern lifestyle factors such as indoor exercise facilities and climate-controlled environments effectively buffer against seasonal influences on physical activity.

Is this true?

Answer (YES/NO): NO